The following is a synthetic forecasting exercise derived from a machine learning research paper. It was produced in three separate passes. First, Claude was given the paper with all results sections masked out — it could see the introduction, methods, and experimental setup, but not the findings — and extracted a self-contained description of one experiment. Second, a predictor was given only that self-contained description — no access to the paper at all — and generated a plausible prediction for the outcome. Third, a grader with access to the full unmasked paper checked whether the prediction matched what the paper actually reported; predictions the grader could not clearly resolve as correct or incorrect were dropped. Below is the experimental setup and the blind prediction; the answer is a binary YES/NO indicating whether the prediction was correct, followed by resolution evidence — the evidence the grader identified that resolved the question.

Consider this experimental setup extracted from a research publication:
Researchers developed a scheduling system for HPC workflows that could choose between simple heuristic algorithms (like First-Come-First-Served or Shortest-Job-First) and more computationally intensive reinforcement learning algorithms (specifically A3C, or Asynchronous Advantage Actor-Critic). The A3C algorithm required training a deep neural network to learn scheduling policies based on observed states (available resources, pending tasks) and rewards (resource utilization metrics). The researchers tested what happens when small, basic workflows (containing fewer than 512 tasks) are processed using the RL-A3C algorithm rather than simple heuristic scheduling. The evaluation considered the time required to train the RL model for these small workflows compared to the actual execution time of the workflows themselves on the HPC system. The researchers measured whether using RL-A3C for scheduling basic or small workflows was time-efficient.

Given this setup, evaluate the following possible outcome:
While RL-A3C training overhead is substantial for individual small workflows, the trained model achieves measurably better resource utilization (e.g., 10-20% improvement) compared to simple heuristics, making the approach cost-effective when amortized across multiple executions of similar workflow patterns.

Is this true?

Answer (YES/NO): NO